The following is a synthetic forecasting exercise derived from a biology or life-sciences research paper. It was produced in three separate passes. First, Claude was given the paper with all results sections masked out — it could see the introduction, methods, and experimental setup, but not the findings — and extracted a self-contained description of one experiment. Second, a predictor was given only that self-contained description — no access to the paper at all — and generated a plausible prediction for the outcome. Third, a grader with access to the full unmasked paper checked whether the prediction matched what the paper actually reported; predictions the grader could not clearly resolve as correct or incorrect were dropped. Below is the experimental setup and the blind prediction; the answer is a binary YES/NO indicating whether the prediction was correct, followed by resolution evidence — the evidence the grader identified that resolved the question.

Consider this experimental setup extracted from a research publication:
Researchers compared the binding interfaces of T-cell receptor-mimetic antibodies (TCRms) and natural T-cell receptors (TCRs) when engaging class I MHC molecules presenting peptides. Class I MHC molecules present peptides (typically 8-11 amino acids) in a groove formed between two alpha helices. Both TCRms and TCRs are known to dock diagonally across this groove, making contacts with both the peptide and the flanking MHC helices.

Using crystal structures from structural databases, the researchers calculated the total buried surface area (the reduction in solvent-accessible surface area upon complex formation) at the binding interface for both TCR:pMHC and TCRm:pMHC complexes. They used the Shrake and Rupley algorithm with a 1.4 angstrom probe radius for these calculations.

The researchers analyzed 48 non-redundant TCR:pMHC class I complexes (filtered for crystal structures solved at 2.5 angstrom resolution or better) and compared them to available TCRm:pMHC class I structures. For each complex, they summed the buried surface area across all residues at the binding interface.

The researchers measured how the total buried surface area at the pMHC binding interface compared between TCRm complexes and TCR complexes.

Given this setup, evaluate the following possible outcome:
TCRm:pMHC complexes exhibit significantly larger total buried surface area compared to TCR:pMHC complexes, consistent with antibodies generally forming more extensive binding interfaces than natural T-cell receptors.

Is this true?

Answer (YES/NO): NO